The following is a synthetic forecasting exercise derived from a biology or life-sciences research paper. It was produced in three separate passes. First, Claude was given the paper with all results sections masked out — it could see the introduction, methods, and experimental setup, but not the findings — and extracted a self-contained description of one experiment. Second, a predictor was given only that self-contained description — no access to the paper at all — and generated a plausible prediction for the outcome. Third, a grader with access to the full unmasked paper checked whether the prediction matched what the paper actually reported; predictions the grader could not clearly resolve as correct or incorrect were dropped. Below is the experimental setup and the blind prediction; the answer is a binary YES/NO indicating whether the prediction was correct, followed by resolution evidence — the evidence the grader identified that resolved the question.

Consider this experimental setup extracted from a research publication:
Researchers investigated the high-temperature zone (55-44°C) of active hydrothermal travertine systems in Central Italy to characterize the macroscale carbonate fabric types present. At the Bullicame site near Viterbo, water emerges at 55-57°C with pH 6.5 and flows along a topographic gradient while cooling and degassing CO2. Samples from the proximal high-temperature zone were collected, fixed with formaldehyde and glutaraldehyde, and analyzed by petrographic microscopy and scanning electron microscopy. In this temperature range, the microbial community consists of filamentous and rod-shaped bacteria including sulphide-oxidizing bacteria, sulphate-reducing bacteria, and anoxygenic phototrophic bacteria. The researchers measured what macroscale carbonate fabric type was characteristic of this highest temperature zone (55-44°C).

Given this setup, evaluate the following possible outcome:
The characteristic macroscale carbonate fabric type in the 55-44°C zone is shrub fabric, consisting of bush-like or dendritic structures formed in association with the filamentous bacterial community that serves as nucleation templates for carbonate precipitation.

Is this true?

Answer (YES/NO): NO